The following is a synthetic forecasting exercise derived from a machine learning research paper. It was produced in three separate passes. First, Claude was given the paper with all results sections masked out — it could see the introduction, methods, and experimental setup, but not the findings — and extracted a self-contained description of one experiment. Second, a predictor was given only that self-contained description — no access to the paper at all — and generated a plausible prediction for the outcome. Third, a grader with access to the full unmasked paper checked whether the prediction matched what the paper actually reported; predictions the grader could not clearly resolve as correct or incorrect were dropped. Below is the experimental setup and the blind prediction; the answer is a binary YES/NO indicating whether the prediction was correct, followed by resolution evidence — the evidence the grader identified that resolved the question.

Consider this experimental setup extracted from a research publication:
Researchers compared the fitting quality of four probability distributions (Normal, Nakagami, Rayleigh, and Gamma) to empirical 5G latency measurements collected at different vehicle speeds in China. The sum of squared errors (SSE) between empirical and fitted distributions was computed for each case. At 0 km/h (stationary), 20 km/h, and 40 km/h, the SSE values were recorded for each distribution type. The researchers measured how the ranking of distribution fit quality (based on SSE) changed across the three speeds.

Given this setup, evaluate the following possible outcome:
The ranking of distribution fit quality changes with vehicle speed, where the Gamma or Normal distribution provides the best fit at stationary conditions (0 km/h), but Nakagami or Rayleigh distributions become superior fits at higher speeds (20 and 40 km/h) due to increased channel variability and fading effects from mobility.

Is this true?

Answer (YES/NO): NO